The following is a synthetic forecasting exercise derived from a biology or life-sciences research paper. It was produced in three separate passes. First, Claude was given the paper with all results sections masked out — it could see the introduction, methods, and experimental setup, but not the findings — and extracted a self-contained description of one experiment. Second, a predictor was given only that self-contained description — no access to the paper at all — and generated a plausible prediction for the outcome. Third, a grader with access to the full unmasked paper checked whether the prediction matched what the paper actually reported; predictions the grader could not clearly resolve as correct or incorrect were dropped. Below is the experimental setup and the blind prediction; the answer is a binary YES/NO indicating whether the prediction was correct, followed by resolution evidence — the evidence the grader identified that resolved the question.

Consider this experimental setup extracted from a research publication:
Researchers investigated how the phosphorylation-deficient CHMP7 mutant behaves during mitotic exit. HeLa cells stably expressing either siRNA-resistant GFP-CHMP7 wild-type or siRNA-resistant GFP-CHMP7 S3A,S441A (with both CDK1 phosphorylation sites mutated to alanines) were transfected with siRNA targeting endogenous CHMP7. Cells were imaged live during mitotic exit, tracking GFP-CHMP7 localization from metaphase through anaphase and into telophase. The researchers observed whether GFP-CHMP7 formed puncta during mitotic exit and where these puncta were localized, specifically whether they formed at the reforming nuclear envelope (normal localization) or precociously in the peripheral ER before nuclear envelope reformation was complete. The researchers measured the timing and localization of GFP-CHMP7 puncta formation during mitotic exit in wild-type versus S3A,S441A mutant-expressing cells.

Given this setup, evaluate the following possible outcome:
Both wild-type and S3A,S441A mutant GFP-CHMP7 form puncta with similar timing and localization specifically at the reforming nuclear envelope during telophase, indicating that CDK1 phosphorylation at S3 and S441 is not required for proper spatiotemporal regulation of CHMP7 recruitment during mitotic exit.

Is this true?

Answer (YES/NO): NO